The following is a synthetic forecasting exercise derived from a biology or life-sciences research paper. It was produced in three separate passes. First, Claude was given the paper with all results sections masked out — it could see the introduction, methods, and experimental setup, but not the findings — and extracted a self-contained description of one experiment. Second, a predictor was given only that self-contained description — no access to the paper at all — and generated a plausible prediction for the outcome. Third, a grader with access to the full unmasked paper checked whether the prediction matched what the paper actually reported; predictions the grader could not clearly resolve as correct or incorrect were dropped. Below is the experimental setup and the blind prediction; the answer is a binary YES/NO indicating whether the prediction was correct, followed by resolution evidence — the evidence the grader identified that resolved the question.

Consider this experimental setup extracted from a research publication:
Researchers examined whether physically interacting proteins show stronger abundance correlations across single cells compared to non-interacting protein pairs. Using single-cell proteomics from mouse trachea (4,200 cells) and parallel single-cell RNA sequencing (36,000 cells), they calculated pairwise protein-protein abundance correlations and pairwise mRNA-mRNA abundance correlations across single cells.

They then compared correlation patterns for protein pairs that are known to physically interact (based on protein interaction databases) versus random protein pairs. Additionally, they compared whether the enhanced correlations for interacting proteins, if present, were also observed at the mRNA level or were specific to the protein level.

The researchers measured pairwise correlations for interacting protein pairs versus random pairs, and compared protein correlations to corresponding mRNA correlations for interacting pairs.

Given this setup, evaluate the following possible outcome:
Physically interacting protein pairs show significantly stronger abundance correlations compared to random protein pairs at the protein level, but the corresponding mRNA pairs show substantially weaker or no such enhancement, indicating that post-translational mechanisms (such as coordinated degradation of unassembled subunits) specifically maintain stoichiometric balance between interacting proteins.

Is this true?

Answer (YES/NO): YES